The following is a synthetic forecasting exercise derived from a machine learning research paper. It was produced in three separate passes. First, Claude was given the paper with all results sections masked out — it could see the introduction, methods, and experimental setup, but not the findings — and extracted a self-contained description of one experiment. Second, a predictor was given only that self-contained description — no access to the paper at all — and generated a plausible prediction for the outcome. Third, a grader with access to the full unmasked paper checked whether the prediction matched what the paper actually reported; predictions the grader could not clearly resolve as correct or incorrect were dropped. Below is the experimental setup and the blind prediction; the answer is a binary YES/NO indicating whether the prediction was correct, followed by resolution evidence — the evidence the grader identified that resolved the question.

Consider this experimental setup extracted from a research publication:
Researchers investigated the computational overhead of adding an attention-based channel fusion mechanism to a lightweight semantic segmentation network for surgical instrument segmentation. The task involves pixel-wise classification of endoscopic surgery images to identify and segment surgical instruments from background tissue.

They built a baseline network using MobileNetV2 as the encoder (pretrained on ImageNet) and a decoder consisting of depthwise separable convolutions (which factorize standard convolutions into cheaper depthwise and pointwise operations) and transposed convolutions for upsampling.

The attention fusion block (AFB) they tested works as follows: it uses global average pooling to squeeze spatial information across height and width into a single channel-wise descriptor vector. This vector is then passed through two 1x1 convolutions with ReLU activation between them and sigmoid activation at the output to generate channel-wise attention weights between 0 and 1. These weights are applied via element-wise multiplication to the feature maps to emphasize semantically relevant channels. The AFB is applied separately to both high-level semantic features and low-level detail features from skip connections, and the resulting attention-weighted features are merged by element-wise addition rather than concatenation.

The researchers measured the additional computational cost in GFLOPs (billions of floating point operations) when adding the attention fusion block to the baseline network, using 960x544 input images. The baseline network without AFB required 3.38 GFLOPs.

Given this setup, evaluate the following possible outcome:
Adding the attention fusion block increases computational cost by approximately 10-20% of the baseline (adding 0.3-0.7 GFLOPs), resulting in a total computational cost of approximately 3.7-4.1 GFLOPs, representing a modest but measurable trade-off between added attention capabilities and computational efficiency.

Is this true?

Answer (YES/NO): NO